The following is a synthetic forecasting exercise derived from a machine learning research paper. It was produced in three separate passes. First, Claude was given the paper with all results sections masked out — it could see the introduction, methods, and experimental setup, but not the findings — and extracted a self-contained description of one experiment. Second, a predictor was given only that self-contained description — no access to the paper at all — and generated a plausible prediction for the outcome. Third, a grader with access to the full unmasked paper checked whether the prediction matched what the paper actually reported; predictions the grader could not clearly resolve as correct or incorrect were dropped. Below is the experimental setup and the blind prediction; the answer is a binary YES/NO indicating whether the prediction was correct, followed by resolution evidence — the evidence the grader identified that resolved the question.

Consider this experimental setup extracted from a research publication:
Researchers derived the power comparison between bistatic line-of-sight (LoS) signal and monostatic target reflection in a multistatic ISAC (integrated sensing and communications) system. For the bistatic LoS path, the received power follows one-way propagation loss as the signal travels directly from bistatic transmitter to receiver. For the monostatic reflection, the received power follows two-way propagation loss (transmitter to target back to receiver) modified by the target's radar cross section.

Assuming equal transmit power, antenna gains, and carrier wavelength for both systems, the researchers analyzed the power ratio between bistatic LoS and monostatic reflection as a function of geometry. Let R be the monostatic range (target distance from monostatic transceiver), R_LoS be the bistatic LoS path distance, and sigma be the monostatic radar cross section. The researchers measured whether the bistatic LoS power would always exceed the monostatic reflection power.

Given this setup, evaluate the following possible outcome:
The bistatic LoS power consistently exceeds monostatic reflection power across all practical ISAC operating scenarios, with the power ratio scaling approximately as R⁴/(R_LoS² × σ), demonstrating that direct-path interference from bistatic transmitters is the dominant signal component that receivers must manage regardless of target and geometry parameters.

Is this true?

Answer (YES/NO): NO